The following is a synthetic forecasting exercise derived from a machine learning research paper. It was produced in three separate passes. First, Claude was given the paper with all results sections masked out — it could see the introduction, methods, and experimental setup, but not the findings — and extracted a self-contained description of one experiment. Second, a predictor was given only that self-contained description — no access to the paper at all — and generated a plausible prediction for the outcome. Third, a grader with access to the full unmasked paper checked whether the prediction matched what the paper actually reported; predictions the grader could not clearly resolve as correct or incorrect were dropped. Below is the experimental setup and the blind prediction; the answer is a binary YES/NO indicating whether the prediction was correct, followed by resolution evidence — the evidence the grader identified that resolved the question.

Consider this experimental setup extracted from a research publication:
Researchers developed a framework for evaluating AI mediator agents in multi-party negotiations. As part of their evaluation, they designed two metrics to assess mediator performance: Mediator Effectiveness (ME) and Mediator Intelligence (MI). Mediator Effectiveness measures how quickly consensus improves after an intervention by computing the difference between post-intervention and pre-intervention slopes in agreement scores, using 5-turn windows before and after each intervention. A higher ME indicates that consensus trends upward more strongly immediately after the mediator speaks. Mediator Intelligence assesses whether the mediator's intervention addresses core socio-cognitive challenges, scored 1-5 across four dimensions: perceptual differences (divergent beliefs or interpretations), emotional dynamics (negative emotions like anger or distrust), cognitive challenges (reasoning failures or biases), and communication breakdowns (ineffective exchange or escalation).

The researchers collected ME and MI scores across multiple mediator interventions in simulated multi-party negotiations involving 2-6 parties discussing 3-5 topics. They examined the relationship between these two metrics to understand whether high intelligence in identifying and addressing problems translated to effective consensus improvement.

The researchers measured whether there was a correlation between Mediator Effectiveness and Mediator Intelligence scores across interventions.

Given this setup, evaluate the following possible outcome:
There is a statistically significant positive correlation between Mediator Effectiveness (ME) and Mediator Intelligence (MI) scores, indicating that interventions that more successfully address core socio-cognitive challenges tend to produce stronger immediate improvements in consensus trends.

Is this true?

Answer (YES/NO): NO